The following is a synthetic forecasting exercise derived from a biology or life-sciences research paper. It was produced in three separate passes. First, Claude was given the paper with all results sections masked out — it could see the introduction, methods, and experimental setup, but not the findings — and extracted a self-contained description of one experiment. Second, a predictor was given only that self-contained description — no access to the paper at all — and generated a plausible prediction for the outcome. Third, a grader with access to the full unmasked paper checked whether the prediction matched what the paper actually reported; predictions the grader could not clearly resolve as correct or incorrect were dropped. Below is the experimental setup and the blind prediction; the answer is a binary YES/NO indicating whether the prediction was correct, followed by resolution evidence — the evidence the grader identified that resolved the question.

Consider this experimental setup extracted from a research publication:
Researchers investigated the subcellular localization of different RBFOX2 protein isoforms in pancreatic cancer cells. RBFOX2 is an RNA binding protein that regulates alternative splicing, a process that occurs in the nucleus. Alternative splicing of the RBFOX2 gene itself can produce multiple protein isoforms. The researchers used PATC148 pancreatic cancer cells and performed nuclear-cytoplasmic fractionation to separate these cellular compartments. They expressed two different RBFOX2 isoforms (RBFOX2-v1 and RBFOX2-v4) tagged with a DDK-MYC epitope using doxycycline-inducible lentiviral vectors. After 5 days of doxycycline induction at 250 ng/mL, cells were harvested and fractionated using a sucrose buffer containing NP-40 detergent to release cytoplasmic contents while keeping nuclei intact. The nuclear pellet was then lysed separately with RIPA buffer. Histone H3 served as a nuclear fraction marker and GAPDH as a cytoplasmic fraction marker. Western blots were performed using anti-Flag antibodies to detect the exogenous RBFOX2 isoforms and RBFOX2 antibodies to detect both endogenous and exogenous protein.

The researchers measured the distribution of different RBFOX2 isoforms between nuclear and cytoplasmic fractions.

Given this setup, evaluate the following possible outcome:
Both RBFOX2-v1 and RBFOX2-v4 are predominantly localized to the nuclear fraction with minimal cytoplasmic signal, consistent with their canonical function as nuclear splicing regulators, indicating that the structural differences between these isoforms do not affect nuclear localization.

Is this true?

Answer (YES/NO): NO